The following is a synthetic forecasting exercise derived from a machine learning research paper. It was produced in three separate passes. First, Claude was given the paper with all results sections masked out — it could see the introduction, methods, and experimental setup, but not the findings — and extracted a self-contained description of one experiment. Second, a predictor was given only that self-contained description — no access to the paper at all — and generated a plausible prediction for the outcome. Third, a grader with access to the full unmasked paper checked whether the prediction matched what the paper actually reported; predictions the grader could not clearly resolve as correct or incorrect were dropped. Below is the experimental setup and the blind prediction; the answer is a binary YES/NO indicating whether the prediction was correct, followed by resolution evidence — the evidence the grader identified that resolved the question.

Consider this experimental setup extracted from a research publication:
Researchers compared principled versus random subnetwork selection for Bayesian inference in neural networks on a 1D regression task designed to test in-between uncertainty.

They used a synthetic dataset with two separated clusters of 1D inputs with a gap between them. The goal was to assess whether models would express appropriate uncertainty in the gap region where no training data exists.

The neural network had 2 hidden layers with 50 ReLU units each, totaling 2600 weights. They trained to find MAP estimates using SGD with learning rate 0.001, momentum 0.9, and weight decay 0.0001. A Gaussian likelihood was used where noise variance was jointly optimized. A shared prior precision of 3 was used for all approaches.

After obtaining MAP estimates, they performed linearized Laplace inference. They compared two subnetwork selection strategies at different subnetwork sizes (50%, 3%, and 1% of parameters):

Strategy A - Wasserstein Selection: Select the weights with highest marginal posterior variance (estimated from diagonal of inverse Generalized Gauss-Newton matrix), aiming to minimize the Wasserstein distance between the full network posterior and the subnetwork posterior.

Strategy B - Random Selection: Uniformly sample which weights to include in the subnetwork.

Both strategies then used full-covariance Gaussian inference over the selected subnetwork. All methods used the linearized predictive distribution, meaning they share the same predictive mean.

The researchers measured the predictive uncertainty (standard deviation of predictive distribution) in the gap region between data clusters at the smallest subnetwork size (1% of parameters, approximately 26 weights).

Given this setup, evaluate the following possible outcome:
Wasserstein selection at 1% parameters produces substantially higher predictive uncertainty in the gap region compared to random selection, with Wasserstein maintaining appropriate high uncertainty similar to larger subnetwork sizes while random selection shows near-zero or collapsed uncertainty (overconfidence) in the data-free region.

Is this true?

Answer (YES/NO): NO